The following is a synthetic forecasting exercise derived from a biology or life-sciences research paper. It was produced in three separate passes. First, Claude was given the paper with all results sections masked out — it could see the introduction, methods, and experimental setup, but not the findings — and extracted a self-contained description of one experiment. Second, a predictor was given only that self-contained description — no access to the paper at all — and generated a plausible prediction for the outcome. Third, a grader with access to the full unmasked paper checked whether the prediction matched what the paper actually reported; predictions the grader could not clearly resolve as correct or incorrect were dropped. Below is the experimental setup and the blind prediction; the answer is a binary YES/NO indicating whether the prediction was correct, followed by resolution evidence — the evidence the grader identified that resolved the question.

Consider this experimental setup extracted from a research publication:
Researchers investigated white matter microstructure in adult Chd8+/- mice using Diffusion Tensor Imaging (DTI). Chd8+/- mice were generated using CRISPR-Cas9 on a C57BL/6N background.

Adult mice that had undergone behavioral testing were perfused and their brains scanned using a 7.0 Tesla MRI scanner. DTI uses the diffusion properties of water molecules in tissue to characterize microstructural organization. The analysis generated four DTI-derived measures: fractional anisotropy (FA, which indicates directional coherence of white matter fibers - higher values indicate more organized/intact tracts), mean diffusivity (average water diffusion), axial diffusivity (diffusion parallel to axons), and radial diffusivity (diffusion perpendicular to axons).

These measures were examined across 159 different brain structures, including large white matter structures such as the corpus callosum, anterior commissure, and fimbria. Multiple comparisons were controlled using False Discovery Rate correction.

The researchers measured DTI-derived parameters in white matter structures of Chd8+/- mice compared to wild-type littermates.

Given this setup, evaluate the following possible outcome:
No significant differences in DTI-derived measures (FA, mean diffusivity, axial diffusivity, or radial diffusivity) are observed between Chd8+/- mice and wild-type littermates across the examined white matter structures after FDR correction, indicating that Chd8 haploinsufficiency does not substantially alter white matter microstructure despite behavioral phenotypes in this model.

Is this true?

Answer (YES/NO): YES